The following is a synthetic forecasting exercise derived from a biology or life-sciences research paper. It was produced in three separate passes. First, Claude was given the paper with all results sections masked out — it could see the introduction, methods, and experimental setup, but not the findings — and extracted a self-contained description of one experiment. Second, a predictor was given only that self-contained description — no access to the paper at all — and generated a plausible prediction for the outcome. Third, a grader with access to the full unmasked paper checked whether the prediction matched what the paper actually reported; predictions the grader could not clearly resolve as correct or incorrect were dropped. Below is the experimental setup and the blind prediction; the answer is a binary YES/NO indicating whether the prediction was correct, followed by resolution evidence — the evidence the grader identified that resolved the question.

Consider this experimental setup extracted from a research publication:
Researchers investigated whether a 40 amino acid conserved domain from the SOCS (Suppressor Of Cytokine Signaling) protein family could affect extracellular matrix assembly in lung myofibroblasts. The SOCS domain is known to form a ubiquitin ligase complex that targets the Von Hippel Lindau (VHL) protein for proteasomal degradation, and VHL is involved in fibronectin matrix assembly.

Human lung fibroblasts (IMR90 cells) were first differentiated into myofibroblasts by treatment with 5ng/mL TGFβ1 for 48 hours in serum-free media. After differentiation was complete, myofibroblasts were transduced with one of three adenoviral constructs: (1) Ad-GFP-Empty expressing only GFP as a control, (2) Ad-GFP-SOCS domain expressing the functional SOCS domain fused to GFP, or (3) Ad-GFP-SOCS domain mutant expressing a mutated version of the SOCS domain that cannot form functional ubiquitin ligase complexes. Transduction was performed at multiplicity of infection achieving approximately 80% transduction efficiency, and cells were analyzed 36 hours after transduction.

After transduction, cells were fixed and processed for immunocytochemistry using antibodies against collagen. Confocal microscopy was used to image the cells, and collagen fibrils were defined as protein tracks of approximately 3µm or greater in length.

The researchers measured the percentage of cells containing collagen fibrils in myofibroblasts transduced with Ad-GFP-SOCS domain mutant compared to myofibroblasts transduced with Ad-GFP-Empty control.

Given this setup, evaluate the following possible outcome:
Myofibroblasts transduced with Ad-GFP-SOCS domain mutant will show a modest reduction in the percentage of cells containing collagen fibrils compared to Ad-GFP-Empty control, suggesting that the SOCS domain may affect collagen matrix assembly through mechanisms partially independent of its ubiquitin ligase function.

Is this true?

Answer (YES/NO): NO